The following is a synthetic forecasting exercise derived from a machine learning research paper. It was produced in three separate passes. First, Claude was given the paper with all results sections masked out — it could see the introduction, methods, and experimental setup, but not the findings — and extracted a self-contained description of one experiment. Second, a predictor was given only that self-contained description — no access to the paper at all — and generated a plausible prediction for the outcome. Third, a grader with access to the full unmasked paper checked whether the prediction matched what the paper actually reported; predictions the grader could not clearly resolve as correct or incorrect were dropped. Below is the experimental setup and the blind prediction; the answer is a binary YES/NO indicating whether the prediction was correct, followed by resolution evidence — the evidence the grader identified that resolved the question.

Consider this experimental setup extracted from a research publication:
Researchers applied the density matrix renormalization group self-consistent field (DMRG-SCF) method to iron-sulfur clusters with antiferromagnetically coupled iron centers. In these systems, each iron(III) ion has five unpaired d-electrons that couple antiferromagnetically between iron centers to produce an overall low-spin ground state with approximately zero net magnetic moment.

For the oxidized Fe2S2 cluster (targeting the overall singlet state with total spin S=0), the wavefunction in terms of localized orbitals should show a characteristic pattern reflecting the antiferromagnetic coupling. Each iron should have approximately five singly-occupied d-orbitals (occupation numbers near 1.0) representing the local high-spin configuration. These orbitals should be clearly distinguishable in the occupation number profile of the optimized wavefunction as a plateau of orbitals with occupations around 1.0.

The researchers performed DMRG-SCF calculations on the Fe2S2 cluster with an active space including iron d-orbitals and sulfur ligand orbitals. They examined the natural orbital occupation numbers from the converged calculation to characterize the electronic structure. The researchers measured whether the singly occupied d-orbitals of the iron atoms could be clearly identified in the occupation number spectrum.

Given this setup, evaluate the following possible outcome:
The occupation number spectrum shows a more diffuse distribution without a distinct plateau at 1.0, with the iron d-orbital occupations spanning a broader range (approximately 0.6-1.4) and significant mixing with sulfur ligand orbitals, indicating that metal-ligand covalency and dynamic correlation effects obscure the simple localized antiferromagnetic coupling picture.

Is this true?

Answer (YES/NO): NO